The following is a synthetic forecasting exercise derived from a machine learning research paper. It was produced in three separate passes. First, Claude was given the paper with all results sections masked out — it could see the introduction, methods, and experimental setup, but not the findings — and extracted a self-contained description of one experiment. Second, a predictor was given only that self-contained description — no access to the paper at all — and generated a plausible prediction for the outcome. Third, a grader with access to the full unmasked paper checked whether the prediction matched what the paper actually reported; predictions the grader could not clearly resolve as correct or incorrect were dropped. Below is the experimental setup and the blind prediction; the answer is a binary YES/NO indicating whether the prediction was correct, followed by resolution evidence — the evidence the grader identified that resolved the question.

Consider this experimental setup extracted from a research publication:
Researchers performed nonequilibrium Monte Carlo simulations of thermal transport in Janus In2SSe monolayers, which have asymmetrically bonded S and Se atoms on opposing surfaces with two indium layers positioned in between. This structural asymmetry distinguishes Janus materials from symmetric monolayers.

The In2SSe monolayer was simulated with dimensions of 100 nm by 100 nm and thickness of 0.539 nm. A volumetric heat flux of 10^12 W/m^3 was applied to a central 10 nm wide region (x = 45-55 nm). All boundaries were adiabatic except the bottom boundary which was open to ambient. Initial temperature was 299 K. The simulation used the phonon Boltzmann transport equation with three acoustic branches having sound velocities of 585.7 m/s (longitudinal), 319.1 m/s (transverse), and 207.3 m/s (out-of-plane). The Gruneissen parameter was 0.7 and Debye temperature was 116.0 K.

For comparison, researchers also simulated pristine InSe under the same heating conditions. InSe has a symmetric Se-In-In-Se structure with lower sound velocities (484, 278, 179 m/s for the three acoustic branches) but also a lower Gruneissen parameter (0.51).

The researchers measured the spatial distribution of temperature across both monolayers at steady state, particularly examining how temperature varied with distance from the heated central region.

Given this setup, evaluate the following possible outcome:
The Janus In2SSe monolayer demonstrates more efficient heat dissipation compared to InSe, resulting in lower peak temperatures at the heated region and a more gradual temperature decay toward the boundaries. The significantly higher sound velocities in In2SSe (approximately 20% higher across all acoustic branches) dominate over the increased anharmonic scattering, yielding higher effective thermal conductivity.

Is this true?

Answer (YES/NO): NO